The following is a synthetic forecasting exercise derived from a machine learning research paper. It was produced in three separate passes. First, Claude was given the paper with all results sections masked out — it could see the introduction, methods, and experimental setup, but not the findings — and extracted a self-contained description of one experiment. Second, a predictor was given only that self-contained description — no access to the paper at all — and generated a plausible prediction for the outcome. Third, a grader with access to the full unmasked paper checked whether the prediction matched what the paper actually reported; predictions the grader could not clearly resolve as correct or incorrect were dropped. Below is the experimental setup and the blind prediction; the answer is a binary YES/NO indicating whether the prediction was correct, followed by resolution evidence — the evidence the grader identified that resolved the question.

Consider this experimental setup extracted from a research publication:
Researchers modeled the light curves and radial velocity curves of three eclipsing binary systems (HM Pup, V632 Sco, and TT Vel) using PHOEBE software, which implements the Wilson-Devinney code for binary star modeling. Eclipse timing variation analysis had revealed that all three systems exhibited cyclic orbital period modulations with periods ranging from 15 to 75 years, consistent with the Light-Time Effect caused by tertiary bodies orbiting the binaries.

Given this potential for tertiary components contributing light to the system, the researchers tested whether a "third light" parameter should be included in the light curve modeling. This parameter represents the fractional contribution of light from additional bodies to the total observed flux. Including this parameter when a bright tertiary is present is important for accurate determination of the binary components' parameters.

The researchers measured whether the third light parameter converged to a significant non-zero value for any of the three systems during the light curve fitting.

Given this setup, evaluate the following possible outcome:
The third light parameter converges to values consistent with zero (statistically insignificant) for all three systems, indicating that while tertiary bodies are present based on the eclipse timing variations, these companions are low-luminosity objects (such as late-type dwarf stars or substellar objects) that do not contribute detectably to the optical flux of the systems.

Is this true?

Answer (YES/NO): YES